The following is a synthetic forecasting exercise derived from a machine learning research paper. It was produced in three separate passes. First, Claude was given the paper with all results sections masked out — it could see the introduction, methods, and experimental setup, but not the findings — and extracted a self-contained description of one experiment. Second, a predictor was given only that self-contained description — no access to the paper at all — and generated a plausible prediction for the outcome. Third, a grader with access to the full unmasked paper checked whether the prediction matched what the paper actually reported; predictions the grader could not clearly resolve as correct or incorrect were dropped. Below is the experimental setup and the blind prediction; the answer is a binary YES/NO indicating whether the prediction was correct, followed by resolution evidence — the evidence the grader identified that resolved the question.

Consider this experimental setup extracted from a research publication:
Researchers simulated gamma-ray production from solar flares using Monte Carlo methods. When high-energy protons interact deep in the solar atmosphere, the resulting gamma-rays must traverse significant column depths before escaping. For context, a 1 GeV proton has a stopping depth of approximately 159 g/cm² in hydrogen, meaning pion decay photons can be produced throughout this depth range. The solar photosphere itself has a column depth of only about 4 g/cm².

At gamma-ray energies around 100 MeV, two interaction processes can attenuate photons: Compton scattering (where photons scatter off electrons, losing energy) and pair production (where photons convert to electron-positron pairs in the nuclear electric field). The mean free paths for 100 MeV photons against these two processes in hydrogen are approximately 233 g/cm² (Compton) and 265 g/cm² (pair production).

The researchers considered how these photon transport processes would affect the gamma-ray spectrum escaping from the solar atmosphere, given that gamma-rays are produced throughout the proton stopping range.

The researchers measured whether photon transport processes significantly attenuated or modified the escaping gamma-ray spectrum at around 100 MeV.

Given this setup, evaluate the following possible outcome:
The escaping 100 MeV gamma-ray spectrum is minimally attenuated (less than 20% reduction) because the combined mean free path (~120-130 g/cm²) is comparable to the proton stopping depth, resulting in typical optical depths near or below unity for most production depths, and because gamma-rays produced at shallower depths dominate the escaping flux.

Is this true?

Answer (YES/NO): NO